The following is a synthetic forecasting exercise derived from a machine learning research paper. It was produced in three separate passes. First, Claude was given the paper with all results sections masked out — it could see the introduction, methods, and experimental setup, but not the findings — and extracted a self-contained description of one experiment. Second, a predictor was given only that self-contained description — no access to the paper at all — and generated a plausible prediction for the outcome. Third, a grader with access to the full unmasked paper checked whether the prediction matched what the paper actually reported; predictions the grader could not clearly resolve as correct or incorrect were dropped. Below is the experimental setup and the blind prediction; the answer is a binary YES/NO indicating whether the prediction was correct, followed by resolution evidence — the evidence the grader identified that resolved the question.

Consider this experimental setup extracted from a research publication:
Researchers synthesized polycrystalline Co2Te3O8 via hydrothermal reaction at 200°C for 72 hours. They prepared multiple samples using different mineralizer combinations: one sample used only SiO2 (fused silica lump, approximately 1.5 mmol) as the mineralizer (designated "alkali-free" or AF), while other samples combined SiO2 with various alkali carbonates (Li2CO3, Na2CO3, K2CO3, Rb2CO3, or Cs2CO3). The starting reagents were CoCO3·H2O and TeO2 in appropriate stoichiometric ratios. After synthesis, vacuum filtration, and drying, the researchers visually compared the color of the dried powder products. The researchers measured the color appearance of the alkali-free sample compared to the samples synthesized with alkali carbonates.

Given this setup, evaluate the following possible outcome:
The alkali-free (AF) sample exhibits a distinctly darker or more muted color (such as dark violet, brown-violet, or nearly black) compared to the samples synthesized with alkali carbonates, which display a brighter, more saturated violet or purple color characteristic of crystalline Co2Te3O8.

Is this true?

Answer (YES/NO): NO